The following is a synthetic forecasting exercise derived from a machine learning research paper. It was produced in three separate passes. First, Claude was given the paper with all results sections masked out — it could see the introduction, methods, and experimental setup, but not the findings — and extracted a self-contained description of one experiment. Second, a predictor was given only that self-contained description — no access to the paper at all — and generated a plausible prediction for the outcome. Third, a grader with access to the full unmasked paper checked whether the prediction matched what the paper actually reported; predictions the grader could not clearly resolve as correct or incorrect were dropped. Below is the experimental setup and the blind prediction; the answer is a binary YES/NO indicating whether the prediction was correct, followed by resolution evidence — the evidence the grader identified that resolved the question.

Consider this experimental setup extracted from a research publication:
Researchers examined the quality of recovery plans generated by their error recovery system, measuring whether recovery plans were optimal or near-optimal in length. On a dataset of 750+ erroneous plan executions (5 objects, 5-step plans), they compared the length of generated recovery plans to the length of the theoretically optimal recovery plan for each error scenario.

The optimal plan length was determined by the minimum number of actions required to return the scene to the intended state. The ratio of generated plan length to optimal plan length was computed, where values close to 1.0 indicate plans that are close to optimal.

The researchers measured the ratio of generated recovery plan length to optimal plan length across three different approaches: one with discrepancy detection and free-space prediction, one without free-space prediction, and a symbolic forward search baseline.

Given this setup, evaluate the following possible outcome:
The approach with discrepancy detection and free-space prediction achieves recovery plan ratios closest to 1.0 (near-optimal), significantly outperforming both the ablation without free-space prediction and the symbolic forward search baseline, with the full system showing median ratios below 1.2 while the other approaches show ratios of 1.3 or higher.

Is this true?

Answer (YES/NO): NO